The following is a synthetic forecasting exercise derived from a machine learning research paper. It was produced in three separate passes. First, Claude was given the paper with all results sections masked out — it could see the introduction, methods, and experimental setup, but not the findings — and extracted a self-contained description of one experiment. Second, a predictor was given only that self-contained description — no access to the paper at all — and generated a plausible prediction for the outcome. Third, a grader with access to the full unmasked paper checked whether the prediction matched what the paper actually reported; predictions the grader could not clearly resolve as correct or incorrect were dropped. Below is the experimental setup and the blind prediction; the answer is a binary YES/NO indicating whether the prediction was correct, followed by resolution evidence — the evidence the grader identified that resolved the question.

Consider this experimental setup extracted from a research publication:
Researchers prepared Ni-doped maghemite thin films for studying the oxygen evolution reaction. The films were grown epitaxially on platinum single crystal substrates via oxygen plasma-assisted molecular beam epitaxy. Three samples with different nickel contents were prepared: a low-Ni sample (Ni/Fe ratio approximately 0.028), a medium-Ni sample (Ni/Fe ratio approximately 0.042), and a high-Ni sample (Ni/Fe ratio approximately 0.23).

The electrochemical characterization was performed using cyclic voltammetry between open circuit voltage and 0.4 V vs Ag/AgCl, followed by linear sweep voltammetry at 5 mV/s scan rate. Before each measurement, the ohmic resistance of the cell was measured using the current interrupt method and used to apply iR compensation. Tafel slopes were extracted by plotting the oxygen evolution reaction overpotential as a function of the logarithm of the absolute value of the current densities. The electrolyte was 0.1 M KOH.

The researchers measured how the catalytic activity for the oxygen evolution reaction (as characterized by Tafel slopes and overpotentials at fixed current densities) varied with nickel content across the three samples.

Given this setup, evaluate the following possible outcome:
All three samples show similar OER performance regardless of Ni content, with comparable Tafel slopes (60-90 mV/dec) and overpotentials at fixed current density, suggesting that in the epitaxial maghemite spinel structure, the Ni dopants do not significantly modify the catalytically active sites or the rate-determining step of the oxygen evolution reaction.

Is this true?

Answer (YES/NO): NO